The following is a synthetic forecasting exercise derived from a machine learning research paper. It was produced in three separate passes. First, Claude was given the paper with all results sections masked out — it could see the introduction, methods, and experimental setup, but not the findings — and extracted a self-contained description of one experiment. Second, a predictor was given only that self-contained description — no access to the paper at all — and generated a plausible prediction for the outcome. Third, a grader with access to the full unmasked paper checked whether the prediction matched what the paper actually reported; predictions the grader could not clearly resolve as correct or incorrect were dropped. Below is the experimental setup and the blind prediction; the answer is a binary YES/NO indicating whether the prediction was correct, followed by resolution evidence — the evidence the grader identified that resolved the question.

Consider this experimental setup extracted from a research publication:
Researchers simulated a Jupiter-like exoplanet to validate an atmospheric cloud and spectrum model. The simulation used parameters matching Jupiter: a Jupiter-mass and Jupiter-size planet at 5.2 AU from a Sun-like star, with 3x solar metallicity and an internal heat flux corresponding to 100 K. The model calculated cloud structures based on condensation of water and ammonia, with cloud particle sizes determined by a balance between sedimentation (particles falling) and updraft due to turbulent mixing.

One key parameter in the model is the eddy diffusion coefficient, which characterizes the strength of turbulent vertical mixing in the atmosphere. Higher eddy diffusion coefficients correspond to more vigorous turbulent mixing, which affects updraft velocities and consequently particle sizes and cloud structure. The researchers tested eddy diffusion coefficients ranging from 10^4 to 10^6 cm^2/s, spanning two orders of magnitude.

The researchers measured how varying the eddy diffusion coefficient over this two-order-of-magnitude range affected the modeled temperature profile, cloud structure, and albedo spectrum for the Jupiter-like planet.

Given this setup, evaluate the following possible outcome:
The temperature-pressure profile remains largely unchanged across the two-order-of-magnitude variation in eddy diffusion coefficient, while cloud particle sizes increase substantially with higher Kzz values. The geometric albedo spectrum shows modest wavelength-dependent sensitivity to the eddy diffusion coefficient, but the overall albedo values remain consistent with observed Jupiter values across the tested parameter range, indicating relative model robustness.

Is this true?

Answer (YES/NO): NO